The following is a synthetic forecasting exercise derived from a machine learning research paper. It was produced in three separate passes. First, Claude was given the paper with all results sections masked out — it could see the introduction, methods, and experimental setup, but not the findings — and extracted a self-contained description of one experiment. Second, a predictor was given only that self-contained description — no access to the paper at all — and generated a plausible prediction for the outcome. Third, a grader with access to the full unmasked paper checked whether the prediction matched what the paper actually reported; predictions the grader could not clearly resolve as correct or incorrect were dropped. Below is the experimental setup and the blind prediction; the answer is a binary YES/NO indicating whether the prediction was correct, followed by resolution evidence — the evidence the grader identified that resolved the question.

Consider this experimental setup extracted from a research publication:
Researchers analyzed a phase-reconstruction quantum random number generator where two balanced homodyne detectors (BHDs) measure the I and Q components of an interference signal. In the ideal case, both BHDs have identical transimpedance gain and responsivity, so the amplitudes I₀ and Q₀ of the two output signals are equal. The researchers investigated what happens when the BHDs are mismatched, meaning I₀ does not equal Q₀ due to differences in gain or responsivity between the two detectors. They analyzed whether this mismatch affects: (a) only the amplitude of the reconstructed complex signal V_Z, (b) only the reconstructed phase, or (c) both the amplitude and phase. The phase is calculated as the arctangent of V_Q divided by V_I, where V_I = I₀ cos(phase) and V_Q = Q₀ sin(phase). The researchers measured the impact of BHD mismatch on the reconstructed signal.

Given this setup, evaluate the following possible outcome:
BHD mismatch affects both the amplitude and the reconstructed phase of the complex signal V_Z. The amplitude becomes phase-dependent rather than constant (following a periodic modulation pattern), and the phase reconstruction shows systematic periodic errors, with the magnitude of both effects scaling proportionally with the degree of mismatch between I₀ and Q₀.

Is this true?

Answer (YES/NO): YES